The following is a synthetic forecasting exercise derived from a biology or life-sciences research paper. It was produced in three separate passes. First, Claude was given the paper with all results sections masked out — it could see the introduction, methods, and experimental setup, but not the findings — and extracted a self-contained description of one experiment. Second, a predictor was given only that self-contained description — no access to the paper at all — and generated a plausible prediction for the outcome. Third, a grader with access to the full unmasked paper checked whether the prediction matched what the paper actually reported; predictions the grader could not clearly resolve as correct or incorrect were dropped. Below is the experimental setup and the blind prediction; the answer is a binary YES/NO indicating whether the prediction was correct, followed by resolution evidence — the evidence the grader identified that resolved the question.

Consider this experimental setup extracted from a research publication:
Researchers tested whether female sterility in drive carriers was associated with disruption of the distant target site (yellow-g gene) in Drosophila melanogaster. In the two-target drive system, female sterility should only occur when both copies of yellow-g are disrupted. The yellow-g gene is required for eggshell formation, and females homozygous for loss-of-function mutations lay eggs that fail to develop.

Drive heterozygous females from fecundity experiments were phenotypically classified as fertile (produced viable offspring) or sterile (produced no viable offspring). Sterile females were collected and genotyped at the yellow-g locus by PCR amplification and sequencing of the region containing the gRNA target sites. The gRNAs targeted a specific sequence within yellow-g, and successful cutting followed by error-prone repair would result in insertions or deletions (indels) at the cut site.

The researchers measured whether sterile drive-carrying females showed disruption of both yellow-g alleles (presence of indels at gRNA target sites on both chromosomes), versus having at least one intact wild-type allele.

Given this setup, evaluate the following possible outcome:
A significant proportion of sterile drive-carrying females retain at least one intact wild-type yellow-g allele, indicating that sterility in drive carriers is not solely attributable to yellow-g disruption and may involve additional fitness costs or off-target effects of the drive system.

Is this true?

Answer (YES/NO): NO